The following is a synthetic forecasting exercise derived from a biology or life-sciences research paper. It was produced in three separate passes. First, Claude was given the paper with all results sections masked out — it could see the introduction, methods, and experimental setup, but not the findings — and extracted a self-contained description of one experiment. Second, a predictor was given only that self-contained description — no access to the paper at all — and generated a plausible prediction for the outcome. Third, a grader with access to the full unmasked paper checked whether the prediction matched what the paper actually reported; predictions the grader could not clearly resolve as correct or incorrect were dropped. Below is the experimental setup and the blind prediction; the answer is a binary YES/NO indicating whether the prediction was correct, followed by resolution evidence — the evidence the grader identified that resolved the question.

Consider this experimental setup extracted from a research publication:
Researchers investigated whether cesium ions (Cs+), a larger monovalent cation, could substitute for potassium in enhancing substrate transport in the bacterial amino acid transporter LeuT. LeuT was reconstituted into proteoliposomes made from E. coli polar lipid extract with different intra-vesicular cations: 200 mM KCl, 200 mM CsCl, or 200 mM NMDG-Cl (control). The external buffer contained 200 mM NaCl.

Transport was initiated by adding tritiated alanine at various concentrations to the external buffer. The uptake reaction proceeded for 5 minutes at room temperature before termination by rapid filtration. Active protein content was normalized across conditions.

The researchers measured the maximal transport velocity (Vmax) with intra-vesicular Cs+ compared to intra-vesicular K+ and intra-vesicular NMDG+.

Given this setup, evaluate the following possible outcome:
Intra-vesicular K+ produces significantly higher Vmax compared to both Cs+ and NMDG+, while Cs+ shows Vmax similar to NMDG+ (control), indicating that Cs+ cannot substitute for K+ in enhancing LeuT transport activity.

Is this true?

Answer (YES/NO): YES